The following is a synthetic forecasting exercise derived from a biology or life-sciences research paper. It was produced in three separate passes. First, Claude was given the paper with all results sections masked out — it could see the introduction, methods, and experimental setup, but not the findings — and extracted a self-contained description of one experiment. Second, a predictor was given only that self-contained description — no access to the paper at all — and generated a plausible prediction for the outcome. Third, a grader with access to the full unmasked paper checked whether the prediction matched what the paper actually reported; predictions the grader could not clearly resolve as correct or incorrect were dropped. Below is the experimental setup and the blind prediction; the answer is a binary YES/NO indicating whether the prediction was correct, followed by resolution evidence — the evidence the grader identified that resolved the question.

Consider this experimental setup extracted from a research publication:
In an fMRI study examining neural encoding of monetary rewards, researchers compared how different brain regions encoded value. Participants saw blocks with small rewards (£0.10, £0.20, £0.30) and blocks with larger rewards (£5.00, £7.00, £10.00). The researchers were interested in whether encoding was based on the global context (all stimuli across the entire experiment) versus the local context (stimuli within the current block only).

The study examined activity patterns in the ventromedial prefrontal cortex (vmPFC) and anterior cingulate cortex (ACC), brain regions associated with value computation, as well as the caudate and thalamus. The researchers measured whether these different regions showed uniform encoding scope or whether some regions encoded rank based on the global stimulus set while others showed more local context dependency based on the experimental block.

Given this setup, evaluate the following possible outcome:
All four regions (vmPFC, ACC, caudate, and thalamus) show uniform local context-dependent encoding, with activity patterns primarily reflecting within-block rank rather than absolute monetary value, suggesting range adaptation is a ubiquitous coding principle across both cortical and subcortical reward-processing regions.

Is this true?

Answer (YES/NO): NO